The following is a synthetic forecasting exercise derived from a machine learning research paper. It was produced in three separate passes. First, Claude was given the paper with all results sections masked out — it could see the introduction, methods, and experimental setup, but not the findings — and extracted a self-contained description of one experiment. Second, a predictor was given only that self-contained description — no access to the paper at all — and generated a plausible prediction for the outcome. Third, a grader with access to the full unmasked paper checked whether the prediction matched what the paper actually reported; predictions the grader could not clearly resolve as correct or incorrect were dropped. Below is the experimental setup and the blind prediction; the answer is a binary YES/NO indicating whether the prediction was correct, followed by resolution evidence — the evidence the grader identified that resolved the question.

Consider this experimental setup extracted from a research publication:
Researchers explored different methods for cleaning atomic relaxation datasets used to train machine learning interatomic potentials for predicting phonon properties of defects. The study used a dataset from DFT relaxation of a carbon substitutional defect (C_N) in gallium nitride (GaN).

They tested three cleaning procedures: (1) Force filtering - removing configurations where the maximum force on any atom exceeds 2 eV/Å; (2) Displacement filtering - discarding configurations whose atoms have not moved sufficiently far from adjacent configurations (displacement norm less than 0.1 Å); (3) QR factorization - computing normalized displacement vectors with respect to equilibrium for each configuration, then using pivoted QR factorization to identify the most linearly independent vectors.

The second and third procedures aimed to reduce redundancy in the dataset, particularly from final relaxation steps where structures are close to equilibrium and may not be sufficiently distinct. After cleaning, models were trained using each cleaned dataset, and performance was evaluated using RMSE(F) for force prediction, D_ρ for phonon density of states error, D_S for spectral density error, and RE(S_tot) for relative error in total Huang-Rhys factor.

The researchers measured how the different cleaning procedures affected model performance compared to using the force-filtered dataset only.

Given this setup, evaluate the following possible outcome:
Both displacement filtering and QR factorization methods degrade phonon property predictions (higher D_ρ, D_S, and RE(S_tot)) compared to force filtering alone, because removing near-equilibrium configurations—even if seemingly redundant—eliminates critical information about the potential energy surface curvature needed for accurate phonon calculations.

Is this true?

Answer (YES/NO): YES